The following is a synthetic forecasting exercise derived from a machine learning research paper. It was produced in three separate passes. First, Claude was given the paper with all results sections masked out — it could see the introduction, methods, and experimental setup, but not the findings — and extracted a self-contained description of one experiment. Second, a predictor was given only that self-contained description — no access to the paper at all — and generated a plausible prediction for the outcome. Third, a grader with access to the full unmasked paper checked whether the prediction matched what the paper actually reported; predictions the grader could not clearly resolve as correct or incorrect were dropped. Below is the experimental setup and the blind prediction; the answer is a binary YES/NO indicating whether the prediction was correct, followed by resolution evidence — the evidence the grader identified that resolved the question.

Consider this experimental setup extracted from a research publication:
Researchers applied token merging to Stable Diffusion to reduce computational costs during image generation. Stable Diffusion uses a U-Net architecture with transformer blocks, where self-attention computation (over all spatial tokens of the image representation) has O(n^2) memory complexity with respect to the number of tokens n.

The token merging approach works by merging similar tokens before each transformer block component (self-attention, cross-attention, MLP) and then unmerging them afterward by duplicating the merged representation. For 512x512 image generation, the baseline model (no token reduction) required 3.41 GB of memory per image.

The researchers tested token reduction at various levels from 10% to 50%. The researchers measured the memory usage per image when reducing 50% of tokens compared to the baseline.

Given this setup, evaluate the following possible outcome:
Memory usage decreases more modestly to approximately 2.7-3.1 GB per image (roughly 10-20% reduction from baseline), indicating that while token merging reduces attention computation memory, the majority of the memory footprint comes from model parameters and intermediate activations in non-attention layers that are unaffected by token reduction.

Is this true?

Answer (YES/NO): NO